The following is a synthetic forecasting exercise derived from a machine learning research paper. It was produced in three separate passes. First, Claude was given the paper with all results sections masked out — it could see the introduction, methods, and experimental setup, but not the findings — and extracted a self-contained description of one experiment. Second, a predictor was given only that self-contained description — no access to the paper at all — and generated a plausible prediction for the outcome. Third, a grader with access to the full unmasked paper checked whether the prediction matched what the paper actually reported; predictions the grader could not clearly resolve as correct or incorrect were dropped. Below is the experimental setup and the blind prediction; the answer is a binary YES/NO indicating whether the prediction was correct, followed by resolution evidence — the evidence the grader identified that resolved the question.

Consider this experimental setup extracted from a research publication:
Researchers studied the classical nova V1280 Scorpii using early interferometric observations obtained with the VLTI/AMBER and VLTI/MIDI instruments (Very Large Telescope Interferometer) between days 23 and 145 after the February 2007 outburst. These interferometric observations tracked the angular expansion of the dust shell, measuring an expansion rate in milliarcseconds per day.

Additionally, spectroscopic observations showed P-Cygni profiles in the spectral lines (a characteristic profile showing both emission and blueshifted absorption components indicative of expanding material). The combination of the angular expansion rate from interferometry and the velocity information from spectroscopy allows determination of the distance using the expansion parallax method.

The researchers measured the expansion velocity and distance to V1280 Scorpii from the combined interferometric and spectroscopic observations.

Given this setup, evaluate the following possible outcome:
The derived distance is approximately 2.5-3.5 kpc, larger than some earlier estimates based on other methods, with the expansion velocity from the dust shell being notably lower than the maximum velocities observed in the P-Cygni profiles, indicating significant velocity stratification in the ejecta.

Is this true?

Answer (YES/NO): NO